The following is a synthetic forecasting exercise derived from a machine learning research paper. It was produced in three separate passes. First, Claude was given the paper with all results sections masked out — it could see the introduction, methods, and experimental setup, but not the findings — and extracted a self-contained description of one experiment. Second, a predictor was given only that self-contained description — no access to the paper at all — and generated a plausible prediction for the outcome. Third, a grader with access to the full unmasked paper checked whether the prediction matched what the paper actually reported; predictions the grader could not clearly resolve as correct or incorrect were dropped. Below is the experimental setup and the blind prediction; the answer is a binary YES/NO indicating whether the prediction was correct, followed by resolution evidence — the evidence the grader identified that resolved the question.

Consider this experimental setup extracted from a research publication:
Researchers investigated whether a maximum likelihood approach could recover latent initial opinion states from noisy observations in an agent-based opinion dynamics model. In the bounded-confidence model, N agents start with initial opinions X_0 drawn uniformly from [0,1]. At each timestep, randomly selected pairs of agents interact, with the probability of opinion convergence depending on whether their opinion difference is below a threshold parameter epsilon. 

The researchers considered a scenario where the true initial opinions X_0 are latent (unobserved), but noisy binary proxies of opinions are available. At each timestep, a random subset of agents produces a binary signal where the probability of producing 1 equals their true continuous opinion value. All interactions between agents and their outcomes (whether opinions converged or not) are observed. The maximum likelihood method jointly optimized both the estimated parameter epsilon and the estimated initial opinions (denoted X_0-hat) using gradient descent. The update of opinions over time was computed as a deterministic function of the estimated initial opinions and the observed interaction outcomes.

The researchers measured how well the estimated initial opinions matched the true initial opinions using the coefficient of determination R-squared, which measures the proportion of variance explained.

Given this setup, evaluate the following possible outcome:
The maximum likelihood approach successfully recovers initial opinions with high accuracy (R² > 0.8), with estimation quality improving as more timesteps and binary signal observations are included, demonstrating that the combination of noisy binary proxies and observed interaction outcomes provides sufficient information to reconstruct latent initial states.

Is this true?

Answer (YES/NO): YES